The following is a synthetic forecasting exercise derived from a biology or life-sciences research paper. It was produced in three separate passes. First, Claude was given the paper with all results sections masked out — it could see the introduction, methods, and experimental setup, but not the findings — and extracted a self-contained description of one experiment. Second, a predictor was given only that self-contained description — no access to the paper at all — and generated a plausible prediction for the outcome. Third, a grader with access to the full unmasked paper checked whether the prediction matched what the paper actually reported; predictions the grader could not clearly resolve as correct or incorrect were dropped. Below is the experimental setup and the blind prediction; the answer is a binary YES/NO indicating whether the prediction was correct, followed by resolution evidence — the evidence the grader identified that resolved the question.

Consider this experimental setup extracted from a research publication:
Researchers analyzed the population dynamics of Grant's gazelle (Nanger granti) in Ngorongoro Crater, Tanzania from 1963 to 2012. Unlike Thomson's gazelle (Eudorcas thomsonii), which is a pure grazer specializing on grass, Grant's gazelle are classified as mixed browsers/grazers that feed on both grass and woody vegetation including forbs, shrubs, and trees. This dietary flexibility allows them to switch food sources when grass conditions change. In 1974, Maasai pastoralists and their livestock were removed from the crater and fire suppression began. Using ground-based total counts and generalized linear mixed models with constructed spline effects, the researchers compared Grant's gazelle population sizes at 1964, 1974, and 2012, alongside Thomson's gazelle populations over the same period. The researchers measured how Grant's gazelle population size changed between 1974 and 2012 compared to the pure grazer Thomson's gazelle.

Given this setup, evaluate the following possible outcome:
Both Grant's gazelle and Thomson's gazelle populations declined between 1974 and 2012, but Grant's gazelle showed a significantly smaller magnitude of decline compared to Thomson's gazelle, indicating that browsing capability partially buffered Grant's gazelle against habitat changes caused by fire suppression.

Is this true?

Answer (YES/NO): NO